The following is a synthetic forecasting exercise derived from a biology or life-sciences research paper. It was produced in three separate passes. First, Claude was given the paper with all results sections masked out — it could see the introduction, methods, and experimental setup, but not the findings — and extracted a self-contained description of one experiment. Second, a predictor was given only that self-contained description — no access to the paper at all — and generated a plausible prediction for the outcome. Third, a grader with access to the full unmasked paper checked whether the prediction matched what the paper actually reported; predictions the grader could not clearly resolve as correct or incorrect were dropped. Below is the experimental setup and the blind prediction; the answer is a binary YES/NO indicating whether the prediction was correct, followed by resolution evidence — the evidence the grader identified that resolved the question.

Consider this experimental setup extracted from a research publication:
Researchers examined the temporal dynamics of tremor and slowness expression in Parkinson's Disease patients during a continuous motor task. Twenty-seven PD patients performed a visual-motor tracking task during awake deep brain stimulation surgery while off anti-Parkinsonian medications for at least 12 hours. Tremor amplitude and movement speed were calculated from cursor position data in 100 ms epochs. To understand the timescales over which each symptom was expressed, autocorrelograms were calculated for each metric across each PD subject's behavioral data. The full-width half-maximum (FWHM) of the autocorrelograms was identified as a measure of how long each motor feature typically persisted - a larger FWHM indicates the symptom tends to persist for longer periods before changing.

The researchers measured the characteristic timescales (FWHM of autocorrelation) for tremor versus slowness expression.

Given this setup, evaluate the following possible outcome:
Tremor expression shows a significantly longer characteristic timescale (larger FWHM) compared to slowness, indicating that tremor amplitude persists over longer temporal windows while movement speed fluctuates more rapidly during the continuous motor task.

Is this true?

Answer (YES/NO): YES